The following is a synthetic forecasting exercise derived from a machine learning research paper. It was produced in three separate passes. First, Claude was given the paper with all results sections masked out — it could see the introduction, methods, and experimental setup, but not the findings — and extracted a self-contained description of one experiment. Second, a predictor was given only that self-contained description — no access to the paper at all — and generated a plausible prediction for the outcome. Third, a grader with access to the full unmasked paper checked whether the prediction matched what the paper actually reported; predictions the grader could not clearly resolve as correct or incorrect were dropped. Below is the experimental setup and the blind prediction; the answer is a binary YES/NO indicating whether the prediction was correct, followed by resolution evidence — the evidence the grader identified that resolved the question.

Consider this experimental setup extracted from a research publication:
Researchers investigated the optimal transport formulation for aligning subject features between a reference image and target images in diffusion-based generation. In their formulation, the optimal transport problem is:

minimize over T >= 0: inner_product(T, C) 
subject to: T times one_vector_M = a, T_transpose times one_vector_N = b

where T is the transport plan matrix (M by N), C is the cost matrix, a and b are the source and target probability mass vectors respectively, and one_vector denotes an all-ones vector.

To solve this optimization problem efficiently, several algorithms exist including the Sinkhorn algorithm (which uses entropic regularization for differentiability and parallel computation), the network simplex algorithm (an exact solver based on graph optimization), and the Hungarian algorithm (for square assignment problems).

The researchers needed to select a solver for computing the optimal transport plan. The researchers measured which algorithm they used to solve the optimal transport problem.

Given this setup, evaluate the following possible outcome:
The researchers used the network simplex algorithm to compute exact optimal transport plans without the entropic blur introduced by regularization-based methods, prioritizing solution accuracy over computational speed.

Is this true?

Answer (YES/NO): YES